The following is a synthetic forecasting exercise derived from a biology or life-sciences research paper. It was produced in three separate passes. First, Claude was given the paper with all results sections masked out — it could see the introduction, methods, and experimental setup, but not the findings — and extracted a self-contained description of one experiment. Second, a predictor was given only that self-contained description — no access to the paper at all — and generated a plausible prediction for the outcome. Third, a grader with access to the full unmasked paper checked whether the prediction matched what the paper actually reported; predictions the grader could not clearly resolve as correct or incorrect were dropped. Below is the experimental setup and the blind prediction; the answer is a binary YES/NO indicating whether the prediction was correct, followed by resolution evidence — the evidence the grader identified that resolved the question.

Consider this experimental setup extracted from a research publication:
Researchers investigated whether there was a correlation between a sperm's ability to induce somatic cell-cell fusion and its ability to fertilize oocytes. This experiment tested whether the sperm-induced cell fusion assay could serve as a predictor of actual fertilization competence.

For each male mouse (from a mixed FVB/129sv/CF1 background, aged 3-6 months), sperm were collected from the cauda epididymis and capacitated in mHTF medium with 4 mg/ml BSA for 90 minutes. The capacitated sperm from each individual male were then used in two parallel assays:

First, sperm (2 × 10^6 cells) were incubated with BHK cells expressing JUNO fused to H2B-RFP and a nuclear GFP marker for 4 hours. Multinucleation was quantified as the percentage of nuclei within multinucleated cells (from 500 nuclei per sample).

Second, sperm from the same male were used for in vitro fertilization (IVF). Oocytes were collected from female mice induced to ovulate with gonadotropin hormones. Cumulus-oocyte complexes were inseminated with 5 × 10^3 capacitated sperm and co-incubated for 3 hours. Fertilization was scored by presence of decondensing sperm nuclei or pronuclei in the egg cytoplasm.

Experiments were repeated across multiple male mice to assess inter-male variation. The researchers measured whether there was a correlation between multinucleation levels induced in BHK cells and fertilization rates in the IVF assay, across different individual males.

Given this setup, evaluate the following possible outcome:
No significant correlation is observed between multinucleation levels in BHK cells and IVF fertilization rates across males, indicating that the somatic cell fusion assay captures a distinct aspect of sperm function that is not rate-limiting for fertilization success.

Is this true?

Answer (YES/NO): NO